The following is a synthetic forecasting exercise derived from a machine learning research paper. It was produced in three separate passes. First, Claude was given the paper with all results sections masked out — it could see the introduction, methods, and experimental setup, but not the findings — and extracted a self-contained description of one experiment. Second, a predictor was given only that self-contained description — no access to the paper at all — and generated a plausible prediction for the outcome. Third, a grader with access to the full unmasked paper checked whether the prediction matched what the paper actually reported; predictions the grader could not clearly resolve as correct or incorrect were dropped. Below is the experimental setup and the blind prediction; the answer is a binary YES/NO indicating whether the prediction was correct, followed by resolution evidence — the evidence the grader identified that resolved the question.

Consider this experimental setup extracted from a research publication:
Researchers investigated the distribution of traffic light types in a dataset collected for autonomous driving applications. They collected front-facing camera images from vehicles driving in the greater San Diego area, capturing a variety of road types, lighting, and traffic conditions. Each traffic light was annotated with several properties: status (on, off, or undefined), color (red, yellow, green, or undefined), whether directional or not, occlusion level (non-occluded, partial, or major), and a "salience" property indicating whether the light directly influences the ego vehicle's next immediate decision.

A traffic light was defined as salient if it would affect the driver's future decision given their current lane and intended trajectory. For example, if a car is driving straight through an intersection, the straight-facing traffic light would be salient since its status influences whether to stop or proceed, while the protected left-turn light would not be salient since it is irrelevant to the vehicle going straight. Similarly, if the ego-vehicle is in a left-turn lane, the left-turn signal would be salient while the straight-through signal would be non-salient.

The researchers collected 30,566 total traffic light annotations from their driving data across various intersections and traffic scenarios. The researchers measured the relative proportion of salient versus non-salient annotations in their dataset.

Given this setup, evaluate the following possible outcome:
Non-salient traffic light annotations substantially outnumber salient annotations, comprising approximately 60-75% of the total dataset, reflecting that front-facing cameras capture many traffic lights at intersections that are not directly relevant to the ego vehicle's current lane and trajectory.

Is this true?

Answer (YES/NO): YES